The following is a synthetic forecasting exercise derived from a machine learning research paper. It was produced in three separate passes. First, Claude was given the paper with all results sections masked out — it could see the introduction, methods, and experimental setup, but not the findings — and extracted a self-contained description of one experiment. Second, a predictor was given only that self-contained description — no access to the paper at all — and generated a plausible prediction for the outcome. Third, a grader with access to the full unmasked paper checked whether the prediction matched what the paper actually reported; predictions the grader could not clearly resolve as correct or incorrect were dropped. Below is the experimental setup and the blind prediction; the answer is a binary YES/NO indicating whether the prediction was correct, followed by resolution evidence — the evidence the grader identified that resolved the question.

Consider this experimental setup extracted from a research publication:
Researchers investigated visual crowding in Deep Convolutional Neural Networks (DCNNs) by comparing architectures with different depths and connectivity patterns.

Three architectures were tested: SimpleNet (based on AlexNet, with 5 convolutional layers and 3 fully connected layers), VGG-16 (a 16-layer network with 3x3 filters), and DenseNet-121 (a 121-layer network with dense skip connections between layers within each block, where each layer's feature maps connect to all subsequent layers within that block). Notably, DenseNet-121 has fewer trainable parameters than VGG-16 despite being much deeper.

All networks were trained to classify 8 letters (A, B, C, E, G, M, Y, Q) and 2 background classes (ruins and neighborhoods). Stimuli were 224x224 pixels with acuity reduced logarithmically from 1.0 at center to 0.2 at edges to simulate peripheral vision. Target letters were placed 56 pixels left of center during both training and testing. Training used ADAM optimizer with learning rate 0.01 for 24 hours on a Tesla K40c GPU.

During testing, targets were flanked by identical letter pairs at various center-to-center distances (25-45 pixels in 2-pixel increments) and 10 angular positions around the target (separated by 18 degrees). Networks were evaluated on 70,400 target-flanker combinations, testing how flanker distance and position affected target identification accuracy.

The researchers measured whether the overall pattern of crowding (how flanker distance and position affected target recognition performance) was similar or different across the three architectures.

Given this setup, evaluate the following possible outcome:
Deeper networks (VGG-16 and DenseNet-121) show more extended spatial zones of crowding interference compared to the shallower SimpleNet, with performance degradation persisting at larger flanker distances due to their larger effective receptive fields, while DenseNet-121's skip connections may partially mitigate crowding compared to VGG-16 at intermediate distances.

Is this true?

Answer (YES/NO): NO